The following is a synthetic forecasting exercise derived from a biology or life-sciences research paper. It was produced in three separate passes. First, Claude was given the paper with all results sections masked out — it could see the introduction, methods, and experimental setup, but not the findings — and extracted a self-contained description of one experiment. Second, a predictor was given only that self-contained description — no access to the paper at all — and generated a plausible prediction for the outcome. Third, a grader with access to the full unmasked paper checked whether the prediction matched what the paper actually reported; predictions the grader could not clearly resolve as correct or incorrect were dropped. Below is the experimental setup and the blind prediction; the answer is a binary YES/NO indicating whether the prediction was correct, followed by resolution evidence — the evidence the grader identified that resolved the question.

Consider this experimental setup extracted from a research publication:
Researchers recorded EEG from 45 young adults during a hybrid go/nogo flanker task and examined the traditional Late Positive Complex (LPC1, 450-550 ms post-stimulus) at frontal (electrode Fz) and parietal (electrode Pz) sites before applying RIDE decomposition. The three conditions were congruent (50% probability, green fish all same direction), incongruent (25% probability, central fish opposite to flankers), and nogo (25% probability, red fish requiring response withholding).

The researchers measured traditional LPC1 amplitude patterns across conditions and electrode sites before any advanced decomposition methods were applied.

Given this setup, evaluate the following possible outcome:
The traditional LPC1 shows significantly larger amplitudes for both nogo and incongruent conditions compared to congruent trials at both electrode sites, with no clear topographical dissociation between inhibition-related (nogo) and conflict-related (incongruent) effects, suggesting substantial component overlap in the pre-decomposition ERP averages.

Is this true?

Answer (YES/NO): NO